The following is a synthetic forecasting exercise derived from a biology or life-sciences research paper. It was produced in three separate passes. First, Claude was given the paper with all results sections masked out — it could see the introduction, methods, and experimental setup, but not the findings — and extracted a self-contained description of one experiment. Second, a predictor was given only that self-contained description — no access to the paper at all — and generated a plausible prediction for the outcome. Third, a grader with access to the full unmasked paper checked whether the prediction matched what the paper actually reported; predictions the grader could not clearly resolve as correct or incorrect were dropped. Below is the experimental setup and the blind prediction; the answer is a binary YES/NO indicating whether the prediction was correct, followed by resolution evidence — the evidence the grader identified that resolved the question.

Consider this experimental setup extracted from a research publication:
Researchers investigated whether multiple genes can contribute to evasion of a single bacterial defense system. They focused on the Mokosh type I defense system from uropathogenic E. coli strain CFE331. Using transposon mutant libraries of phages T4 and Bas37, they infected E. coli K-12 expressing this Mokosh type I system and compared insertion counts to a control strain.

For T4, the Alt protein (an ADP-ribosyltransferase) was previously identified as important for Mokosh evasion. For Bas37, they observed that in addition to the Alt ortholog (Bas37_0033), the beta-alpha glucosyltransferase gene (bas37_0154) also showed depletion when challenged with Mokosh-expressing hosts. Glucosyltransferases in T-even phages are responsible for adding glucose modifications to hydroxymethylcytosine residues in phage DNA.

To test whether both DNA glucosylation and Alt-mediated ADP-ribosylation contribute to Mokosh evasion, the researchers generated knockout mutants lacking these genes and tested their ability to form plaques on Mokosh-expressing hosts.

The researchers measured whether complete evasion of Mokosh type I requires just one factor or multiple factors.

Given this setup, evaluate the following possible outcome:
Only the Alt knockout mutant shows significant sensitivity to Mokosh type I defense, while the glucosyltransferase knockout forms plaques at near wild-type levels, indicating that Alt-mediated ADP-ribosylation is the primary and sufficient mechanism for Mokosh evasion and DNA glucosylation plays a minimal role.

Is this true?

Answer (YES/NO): NO